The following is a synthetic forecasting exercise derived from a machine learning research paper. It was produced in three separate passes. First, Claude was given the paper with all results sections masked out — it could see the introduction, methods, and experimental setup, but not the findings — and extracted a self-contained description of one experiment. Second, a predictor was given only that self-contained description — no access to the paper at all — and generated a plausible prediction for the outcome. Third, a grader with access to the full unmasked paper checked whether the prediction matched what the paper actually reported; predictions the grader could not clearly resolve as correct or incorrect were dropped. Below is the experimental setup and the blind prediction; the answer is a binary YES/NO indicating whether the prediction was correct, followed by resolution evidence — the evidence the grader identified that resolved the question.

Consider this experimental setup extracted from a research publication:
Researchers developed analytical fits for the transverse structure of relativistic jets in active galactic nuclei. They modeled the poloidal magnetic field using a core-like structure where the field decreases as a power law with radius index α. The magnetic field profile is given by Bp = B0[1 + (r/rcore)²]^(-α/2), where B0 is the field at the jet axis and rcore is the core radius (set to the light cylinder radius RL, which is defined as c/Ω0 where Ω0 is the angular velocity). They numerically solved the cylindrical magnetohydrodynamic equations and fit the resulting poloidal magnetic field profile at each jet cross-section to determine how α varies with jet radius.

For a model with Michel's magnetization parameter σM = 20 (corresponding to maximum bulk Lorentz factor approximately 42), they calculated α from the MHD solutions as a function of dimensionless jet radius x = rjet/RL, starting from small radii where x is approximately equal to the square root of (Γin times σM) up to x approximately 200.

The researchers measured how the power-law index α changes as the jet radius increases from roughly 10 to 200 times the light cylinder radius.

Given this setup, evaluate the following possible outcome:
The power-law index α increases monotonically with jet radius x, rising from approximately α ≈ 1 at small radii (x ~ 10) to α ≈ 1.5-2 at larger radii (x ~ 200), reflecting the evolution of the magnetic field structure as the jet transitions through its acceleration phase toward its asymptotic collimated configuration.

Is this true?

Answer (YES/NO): NO